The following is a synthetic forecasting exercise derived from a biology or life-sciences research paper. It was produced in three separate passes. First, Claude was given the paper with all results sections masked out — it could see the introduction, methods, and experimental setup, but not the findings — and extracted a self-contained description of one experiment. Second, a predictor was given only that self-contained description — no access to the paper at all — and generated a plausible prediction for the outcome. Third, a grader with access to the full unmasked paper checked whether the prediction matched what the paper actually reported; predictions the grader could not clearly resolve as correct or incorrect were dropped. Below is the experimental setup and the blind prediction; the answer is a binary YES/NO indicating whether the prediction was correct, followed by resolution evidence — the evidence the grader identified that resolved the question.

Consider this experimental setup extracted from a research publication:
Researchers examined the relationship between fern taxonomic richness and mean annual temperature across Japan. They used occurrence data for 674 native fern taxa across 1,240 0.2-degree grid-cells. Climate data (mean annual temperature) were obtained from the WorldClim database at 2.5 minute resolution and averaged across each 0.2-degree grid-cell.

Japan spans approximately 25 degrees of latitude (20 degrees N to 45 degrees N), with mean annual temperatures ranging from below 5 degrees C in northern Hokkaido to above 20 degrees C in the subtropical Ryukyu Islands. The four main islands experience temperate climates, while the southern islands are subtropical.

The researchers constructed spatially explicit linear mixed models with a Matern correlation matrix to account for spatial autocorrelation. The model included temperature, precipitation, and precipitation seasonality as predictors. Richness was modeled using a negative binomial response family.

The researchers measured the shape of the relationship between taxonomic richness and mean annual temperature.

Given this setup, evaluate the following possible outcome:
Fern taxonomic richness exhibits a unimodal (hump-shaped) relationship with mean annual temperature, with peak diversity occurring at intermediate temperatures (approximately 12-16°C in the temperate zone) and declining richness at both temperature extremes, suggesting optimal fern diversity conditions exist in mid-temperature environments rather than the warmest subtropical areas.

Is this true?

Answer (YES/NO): YES